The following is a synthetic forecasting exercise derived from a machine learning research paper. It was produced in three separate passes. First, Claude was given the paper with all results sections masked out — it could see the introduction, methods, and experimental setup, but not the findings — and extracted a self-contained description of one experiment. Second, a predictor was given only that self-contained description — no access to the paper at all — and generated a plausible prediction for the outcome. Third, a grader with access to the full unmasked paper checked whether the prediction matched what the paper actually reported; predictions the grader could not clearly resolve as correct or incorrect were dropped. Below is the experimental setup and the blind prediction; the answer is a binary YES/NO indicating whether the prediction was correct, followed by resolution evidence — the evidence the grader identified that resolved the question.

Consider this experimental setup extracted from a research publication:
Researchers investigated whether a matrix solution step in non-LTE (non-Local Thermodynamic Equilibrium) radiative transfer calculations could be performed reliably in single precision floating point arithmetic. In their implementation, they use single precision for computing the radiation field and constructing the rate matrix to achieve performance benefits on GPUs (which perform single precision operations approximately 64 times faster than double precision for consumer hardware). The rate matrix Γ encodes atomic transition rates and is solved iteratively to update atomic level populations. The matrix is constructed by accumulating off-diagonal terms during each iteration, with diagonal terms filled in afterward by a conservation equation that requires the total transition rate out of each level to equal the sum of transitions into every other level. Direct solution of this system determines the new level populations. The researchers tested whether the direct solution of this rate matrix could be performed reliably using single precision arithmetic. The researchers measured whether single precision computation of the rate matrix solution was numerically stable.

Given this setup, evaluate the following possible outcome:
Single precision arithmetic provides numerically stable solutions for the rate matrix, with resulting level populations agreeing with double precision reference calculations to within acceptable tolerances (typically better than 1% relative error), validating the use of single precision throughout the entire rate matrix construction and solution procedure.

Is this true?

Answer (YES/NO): NO